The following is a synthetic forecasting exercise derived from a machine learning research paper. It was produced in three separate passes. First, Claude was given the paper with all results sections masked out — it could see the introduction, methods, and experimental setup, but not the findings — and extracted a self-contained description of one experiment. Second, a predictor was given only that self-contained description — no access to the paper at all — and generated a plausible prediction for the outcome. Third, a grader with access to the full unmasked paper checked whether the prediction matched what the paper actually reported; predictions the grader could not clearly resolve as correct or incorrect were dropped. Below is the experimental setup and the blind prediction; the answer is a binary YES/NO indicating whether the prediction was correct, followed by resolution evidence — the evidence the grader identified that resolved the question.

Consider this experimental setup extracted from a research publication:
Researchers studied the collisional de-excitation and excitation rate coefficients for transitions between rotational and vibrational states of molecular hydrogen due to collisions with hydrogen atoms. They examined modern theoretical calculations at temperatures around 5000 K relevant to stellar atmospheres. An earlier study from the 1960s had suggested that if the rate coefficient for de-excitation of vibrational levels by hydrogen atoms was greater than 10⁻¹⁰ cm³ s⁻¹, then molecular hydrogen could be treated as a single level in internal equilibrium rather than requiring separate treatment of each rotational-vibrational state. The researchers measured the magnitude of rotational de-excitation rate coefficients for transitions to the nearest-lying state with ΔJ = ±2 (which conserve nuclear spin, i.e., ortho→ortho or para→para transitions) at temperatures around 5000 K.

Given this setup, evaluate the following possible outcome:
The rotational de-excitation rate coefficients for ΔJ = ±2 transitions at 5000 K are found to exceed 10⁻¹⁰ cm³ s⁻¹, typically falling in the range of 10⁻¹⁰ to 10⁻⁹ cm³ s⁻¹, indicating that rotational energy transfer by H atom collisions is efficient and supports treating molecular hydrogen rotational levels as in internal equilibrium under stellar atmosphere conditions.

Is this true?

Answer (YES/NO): NO